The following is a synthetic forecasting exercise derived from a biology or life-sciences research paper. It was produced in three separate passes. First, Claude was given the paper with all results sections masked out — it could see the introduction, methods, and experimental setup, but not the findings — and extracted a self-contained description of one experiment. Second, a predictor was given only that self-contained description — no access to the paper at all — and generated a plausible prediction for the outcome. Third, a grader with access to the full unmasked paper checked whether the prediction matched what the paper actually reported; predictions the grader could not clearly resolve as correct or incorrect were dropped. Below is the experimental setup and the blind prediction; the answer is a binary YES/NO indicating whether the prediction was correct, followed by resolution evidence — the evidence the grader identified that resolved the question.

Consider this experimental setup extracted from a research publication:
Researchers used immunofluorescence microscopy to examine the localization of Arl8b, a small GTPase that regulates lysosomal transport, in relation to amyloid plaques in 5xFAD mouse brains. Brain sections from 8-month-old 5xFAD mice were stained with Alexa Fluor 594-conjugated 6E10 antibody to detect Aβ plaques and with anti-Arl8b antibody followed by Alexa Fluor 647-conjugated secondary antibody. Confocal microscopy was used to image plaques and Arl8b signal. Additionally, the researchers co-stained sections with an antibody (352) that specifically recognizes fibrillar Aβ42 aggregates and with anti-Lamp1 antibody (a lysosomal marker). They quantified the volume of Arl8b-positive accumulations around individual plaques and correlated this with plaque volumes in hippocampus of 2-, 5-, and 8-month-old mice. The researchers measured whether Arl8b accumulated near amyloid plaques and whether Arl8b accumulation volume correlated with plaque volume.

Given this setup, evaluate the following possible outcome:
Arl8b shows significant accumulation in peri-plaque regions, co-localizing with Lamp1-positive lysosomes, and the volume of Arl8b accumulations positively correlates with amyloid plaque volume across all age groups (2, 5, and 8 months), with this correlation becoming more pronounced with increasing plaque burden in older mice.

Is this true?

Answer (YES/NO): YES